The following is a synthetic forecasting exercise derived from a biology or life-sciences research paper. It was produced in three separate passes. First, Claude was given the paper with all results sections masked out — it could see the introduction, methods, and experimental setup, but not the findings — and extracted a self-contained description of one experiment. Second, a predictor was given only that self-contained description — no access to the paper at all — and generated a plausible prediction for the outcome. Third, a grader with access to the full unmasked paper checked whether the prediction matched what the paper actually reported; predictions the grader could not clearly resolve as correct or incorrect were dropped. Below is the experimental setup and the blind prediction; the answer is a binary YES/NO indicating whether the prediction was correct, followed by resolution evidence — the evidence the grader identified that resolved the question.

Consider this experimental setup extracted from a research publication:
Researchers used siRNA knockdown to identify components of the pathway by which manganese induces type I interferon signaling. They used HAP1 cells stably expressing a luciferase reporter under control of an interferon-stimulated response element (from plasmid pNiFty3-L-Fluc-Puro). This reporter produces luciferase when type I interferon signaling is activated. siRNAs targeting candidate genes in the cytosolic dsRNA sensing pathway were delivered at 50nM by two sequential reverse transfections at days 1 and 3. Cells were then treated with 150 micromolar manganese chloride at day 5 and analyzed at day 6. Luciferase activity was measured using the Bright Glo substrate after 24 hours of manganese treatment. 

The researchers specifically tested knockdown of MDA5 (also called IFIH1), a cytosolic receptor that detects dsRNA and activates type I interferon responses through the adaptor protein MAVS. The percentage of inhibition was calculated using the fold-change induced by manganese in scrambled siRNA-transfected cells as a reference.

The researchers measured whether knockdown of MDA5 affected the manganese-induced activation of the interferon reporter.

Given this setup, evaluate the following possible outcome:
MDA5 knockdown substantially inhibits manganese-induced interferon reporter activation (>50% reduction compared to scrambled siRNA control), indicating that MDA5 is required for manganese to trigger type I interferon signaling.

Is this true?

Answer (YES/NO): NO